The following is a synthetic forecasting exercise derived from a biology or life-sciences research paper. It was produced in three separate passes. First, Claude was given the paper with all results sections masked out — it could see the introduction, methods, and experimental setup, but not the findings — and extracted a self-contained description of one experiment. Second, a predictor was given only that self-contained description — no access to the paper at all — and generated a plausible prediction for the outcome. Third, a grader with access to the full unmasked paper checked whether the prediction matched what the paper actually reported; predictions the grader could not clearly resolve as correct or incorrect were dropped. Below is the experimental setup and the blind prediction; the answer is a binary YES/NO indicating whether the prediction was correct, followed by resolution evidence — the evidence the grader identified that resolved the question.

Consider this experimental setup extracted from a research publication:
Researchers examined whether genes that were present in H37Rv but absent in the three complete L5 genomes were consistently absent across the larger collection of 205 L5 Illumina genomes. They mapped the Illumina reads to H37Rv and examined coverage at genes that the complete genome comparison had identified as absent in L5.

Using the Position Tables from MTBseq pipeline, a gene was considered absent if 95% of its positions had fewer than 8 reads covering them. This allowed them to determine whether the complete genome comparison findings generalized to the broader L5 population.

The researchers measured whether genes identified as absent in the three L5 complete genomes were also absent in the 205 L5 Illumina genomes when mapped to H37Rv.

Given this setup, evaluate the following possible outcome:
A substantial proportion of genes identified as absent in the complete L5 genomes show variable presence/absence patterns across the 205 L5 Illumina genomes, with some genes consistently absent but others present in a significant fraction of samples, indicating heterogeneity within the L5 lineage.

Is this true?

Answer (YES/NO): NO